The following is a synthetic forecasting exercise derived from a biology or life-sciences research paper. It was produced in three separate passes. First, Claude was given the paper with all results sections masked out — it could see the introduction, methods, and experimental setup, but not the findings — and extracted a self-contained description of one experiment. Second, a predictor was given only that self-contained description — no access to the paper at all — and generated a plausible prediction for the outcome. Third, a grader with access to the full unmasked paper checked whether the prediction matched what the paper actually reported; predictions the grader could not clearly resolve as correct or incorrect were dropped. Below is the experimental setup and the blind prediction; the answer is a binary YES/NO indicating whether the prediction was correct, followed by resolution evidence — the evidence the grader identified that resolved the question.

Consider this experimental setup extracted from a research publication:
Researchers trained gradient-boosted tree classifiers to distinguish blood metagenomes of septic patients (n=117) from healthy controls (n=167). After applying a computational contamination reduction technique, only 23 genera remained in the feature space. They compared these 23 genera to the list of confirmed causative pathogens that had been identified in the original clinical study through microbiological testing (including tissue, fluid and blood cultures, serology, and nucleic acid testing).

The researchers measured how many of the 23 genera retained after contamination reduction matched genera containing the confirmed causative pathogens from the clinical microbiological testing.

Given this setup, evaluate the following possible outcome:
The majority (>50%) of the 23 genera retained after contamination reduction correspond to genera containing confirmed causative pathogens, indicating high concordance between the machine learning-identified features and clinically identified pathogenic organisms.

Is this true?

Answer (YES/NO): NO